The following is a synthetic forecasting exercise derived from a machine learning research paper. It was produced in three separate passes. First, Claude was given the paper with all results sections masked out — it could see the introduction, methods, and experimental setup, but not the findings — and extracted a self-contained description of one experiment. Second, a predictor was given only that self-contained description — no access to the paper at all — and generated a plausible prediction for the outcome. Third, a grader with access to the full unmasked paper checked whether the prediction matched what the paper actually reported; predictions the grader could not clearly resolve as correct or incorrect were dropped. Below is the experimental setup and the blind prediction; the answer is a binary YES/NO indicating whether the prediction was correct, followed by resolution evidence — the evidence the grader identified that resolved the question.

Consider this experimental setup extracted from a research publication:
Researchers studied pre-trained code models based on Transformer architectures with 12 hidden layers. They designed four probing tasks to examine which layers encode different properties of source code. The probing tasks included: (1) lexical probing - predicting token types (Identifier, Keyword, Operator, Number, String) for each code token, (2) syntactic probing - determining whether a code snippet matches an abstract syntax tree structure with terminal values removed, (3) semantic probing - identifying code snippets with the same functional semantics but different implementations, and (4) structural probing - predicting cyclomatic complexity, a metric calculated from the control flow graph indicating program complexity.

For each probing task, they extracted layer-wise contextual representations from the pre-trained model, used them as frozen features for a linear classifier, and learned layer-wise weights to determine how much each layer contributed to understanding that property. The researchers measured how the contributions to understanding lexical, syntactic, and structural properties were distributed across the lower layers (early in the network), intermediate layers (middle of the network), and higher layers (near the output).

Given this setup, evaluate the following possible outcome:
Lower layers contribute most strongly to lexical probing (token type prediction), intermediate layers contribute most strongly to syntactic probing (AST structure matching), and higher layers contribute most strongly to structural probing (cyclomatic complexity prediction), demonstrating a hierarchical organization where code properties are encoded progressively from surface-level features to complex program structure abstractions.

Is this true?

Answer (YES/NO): YES